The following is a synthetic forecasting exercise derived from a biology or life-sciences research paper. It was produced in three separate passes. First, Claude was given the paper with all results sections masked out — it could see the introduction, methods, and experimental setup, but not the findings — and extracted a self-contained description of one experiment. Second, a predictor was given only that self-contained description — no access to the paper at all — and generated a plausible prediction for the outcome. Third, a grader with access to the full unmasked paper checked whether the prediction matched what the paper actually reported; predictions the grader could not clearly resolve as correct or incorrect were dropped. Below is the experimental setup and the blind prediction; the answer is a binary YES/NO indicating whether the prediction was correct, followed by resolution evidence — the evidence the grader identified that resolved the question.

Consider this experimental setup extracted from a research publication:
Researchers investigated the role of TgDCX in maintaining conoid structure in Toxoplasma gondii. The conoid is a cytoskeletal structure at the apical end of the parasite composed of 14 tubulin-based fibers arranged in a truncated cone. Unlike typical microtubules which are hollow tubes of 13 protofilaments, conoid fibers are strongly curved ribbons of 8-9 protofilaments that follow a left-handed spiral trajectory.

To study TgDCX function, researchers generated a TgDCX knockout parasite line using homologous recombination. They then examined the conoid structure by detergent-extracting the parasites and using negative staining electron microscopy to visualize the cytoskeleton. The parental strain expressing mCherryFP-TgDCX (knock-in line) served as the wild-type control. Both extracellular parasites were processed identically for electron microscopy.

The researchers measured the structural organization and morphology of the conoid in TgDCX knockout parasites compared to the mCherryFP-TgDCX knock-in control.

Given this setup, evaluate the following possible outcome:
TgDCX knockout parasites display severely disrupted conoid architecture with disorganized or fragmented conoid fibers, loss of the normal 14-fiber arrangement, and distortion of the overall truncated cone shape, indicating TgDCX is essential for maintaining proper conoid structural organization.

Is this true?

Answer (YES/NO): YES